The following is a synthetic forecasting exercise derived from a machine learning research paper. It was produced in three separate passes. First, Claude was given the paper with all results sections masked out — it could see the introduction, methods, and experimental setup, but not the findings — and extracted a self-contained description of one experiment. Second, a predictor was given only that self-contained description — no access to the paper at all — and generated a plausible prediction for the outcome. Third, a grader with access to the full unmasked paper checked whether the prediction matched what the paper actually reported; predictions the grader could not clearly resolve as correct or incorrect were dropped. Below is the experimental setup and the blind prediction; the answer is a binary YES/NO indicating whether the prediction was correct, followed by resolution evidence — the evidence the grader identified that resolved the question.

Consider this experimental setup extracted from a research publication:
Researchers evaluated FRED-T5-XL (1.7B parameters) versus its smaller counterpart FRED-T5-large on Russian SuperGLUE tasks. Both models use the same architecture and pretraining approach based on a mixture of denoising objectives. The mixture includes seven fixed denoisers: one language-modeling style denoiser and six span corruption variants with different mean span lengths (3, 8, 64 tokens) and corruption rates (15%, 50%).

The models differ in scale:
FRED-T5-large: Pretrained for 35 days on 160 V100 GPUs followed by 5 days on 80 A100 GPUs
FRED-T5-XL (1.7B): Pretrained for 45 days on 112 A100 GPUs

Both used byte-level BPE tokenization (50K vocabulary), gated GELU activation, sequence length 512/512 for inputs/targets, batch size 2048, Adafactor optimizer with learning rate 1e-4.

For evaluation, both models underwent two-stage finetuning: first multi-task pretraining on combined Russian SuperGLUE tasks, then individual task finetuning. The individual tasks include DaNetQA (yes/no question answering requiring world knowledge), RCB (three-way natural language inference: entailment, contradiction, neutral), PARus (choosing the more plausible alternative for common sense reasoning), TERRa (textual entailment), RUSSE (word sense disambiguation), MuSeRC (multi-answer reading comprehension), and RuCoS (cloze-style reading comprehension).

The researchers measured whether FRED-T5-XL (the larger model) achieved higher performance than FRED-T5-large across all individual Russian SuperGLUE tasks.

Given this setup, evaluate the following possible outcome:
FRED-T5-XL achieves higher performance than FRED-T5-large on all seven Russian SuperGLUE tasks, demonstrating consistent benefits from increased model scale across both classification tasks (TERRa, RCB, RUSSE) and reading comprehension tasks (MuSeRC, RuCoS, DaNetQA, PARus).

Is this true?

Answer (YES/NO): NO